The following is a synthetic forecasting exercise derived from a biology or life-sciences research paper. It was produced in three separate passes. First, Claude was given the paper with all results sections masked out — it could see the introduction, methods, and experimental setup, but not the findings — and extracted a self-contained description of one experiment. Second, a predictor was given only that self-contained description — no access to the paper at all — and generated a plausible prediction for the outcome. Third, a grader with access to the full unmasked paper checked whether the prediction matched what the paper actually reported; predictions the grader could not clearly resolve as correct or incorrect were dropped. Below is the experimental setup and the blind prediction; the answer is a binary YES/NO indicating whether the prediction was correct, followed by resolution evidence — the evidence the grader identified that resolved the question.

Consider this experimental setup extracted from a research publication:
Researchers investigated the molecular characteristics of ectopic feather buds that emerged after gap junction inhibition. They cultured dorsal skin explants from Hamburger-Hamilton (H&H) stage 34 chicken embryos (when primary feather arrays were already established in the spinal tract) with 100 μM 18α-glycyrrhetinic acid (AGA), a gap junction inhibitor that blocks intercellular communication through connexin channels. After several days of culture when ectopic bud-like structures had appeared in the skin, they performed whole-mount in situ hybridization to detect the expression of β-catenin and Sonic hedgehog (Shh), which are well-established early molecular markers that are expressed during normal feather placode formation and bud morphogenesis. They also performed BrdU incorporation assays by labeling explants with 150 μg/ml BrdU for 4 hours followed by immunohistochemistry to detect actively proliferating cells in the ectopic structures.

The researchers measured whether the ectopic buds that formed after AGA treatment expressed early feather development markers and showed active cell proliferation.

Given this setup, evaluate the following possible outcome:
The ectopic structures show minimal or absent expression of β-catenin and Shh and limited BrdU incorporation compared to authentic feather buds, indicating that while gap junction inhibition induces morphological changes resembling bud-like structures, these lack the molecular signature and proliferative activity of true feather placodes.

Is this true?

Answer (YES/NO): NO